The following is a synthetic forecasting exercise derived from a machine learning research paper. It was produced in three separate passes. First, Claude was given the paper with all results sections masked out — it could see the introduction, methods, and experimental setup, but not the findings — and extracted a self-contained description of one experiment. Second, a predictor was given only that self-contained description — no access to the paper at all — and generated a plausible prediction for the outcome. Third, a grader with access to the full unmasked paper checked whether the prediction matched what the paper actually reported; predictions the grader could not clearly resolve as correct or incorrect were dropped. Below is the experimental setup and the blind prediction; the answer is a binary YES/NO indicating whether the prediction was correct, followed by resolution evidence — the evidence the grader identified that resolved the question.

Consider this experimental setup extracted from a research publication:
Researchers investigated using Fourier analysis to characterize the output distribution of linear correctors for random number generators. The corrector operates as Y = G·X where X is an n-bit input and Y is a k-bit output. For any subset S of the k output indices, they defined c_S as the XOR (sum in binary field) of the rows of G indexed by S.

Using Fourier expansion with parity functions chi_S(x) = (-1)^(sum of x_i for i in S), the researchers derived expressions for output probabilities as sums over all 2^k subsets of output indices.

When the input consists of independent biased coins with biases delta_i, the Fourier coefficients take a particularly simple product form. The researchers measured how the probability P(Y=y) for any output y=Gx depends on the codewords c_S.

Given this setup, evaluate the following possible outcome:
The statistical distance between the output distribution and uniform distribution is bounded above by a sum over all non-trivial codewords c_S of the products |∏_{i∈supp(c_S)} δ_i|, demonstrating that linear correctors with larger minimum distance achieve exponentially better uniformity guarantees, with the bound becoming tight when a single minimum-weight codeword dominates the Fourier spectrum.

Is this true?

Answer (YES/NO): YES